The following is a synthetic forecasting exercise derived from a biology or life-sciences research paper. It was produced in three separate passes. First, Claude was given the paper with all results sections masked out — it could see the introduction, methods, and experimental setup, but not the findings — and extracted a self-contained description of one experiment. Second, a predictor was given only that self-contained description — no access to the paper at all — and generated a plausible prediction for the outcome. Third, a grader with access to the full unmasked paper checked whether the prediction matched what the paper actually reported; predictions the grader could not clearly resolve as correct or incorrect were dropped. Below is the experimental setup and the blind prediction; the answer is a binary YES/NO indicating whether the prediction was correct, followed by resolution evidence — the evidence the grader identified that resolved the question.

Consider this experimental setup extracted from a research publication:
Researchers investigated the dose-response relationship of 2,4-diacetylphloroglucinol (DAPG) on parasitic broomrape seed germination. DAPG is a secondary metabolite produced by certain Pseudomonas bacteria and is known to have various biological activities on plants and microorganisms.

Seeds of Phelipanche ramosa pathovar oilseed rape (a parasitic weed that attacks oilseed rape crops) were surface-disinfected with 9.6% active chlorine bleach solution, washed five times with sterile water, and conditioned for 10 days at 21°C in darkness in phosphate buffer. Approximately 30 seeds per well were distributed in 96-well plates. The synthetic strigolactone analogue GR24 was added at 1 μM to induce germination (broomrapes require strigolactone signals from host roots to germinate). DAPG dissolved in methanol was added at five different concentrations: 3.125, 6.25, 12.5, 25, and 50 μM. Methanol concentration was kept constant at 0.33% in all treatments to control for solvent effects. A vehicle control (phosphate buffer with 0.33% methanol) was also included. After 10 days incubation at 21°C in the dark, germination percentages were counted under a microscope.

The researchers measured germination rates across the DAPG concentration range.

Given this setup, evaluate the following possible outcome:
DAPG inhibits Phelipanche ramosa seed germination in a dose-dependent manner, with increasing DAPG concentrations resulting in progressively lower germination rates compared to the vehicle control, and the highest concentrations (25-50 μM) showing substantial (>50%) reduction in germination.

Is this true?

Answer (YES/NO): YES